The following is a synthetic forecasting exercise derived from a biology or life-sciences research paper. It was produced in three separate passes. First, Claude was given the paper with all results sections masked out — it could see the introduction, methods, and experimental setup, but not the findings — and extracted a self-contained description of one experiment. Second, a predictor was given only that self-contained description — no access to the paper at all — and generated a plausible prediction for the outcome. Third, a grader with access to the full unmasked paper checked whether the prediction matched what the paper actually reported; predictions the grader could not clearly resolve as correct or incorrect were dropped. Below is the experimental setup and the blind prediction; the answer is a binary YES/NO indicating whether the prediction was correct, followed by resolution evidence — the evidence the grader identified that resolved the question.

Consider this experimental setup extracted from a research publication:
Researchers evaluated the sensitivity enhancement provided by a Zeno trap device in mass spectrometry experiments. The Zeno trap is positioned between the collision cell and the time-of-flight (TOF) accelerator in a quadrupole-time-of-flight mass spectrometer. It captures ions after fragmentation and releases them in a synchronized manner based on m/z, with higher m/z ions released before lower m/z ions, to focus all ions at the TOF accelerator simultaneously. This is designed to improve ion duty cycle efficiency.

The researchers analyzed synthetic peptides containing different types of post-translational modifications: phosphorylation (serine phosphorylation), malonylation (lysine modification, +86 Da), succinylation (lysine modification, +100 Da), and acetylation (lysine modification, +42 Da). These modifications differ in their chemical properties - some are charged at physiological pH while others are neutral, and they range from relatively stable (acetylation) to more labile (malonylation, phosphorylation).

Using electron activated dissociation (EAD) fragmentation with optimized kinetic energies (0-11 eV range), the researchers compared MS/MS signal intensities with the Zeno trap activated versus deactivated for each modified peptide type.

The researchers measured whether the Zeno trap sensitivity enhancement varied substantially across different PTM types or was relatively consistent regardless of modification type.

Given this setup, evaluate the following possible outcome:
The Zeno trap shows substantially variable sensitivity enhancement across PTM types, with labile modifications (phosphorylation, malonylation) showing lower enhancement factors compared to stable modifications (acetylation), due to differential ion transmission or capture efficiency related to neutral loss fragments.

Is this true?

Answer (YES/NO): NO